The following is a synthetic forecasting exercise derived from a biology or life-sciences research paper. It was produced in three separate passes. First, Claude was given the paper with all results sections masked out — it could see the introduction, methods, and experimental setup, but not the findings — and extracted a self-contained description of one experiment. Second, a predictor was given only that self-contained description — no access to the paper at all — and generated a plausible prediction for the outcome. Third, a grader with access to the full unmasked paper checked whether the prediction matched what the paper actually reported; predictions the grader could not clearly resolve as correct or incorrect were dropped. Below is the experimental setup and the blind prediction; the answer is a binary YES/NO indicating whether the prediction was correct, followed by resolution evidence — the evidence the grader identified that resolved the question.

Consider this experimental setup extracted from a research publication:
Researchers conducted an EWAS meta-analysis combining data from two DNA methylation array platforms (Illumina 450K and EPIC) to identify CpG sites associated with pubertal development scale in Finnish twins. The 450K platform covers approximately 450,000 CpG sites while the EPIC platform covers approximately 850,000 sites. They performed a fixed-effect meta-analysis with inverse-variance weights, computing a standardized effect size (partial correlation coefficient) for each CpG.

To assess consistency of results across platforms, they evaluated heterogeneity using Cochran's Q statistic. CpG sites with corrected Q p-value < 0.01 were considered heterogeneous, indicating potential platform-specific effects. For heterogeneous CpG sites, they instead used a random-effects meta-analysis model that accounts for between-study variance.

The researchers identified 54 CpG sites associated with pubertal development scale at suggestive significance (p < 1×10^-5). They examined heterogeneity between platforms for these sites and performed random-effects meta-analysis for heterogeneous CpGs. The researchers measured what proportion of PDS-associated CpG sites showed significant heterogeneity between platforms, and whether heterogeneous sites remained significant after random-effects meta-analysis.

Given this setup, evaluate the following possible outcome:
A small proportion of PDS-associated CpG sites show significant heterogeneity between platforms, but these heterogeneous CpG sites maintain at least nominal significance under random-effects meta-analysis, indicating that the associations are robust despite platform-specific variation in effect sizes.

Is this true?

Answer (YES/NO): NO